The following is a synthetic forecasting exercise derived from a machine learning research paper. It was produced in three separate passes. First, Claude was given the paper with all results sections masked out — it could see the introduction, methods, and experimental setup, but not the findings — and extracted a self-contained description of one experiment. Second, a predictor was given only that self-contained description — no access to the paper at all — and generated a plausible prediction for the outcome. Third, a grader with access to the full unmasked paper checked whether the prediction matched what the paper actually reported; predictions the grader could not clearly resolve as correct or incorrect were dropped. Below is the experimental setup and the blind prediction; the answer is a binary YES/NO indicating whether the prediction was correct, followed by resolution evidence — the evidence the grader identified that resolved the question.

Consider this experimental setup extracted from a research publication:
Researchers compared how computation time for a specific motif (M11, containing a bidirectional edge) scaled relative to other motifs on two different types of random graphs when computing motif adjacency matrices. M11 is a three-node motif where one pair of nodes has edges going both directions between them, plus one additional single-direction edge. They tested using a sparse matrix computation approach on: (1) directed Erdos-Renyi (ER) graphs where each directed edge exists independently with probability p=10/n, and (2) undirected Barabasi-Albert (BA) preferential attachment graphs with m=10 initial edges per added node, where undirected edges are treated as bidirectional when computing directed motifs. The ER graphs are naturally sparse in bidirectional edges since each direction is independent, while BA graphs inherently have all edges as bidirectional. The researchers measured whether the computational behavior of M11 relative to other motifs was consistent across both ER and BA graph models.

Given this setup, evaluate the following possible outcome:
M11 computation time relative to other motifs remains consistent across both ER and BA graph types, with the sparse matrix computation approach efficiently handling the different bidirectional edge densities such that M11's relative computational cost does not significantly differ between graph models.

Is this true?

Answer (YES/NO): NO